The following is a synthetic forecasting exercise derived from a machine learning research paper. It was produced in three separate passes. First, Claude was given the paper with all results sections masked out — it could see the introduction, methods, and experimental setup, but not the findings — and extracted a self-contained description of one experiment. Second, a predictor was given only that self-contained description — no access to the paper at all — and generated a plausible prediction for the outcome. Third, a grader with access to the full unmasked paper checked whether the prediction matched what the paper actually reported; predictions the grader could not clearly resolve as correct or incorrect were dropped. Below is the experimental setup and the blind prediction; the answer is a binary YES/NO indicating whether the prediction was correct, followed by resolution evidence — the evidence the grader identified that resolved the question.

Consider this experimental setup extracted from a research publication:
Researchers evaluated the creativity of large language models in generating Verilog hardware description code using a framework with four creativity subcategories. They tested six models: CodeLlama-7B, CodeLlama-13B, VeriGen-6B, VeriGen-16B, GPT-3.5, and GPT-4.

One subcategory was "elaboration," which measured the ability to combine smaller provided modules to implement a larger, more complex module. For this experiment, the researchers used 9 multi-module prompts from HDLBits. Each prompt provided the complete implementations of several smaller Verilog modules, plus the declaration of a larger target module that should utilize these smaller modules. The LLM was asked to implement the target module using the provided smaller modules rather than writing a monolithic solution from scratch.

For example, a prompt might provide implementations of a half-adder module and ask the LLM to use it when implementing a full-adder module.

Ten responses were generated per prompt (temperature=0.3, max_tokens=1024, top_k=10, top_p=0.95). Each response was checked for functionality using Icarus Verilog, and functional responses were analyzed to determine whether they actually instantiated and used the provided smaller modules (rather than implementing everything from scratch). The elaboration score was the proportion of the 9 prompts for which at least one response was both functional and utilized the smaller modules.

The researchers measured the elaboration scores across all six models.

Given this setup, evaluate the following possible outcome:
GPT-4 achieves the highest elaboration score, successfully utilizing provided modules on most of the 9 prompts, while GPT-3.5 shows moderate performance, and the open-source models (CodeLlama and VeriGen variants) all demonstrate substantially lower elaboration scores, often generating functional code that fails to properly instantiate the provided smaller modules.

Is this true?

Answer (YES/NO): NO